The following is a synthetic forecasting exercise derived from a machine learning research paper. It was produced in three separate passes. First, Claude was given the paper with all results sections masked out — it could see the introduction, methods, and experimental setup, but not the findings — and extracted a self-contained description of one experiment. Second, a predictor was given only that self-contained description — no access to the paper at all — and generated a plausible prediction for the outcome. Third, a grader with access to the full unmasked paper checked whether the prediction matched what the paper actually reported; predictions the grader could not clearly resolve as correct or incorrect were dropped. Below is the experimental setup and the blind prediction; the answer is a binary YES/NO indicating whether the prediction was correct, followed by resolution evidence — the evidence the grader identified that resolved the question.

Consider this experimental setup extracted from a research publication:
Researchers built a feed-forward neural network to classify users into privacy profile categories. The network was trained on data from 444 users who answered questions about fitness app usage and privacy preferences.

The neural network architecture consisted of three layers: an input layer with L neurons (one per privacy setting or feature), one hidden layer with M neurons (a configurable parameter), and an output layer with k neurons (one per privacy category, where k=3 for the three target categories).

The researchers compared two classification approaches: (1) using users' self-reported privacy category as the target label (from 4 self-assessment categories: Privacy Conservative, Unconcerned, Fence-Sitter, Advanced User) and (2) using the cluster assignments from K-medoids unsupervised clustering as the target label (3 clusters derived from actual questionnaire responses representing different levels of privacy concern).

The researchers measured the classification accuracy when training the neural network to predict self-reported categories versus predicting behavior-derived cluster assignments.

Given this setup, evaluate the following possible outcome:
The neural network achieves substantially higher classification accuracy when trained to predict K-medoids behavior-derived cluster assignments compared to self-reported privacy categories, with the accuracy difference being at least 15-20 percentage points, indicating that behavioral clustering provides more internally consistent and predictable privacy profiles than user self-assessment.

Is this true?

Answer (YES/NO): NO